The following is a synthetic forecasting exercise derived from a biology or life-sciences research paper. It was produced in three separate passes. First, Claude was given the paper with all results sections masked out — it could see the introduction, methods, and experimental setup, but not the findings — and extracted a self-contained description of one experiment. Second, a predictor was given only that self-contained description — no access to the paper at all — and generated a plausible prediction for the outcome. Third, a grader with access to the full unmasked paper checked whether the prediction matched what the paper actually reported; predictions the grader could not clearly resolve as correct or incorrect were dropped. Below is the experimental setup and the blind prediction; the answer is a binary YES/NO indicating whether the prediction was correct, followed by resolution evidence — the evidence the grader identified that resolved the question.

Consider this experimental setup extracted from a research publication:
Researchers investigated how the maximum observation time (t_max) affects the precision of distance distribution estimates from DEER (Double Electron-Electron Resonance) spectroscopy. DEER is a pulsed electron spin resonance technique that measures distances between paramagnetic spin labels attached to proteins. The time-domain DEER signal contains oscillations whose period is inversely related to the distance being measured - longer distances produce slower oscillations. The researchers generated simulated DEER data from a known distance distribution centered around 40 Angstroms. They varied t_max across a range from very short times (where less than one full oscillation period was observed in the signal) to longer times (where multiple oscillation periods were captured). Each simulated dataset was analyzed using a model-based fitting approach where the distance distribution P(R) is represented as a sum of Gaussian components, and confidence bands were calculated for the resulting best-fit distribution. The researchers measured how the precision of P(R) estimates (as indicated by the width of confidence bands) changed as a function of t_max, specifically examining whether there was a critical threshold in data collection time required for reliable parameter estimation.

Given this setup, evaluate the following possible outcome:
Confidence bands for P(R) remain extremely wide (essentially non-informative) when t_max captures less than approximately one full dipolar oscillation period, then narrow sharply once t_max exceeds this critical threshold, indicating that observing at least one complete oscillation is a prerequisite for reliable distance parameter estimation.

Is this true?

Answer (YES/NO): NO